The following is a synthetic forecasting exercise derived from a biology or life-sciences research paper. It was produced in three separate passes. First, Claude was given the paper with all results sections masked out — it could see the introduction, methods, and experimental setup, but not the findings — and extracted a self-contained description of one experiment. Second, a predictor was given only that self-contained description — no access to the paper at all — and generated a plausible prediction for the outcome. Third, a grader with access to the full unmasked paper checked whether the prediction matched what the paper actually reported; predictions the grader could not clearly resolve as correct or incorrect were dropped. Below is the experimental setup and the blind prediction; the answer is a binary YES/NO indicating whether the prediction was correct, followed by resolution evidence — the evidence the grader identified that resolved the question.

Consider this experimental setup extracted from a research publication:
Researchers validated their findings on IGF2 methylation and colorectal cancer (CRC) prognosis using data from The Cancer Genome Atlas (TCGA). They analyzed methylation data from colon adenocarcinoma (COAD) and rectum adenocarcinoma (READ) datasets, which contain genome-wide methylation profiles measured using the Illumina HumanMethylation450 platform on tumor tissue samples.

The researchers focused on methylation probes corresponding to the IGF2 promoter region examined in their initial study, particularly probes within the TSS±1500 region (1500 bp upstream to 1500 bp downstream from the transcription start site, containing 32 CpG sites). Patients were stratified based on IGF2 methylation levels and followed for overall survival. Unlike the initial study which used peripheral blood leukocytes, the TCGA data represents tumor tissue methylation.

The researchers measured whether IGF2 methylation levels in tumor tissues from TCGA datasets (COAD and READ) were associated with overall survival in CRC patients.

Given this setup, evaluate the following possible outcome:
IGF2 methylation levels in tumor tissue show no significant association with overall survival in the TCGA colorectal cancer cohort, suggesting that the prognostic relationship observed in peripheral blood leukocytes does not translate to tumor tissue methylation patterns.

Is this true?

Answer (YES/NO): YES